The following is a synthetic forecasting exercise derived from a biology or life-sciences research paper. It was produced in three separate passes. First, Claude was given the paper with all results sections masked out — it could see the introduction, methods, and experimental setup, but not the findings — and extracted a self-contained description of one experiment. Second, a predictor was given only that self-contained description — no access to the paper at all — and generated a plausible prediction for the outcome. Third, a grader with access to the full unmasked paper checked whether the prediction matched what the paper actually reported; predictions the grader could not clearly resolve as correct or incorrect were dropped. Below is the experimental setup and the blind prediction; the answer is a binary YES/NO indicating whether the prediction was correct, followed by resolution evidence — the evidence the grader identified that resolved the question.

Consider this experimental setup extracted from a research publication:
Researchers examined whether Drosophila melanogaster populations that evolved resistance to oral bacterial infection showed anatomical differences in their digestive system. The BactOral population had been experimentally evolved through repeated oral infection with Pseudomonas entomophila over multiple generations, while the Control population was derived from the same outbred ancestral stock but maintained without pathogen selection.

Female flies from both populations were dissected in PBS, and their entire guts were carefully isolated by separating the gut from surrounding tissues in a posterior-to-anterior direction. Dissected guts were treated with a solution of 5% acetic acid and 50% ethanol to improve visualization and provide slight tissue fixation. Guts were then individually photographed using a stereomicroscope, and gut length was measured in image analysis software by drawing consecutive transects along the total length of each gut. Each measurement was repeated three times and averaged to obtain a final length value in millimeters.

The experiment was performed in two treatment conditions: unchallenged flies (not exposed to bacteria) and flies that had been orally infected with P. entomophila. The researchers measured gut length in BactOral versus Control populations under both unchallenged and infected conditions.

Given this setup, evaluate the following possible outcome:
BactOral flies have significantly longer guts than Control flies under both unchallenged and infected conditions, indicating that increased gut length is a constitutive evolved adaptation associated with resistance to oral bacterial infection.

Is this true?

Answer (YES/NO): NO